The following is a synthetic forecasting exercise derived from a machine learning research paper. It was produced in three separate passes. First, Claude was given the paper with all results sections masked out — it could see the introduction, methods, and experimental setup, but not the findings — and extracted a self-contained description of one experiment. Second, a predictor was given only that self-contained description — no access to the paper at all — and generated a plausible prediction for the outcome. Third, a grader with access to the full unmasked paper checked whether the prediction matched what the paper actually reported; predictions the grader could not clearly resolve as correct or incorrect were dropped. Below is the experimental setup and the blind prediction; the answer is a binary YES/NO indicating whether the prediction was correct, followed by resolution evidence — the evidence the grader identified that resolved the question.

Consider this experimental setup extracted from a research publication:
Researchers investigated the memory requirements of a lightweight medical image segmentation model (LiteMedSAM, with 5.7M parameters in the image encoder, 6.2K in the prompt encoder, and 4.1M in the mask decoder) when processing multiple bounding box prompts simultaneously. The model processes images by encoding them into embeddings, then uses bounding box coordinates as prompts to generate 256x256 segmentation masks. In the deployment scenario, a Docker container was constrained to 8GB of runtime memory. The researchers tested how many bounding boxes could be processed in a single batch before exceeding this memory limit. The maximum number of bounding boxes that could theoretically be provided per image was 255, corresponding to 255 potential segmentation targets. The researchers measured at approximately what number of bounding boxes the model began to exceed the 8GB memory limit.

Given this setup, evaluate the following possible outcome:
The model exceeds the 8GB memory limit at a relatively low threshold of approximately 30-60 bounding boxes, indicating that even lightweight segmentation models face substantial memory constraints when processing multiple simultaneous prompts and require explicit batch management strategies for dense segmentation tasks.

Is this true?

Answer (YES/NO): NO